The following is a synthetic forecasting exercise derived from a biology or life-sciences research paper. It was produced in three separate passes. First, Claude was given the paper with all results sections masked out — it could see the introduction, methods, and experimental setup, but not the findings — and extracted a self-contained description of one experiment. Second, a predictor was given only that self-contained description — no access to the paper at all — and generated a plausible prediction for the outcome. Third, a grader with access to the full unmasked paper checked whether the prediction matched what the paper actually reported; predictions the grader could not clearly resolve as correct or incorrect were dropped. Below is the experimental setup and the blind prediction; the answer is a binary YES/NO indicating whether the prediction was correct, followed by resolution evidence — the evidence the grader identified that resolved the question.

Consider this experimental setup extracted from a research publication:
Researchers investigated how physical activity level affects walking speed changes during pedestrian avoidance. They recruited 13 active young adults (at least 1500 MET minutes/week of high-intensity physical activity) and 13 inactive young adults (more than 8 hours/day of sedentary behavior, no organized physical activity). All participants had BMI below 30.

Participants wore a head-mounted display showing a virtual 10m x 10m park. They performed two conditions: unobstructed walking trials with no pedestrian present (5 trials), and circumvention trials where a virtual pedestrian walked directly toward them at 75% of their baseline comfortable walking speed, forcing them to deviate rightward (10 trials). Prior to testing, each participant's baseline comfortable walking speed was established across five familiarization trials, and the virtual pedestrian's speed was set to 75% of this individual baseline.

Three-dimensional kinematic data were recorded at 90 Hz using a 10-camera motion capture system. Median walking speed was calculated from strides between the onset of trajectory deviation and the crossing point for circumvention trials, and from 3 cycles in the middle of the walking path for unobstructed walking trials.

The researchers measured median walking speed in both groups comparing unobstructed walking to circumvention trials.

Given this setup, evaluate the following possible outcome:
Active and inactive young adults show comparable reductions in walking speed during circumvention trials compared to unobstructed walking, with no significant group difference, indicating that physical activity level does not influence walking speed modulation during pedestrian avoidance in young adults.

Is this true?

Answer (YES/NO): NO